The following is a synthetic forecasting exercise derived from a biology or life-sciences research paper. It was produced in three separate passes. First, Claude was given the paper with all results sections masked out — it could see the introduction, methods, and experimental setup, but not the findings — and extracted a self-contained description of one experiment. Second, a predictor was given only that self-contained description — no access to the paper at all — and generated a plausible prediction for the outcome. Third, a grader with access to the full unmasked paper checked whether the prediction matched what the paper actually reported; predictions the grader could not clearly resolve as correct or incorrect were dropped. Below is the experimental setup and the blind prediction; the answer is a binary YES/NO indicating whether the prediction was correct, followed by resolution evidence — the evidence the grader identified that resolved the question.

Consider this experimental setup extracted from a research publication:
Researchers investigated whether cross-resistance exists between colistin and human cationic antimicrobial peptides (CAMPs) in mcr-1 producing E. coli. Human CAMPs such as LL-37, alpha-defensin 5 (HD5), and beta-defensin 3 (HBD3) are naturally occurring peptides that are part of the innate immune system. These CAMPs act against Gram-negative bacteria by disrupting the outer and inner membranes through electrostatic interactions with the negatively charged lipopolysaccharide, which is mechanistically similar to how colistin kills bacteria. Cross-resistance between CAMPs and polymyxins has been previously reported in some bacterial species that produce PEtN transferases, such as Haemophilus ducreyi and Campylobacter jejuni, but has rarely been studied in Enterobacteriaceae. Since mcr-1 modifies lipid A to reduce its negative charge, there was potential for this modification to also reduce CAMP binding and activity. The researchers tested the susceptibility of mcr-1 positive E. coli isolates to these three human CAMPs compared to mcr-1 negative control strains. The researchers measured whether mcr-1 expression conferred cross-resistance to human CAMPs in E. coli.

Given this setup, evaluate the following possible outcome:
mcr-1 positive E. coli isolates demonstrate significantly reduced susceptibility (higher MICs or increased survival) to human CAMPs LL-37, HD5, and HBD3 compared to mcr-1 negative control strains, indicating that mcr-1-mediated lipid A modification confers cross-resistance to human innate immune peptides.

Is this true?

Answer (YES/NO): NO